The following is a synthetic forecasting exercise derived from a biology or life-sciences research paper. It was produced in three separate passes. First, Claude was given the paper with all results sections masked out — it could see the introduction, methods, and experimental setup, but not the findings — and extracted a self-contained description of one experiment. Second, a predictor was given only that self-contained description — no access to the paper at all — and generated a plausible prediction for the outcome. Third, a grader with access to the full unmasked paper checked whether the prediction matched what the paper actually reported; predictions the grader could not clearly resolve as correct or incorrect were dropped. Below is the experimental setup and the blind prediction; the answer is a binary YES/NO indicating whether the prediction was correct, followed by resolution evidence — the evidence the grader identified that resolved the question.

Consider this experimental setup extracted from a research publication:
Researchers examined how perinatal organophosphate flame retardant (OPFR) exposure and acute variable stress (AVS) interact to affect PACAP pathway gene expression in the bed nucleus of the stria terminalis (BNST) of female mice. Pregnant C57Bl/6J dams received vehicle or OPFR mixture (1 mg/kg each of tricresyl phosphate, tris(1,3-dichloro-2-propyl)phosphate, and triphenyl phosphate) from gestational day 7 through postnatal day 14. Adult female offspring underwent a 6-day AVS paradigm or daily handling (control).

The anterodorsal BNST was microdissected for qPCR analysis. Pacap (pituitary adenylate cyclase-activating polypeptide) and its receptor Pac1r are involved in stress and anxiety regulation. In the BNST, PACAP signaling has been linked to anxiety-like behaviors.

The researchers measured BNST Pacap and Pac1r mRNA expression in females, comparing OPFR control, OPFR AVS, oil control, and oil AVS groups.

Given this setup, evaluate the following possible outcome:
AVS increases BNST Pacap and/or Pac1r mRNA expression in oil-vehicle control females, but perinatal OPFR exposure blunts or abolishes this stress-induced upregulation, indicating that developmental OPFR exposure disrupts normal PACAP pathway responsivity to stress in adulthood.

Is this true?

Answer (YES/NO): NO